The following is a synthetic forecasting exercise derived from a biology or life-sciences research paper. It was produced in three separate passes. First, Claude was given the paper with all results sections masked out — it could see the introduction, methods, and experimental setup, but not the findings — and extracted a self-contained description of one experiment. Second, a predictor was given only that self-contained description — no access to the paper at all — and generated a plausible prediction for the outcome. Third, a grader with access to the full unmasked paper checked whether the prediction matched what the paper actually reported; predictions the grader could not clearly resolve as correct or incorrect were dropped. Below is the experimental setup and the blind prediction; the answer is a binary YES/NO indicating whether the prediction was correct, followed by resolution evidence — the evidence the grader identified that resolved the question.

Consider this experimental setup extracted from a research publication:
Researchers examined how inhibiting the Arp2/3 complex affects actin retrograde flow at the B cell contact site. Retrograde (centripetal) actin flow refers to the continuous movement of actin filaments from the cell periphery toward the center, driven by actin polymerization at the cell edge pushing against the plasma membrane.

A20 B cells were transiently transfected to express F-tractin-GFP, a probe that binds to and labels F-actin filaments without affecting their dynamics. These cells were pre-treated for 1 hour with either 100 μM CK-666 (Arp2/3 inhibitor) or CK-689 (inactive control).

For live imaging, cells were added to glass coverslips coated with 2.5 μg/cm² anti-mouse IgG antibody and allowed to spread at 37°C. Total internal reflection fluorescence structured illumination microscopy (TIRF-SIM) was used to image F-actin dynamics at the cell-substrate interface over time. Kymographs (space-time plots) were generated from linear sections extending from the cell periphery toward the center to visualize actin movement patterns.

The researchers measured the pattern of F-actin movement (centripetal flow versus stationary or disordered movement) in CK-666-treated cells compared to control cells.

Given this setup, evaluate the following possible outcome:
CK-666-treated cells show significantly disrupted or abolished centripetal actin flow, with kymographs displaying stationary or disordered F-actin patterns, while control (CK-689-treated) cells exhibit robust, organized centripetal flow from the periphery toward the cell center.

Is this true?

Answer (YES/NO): YES